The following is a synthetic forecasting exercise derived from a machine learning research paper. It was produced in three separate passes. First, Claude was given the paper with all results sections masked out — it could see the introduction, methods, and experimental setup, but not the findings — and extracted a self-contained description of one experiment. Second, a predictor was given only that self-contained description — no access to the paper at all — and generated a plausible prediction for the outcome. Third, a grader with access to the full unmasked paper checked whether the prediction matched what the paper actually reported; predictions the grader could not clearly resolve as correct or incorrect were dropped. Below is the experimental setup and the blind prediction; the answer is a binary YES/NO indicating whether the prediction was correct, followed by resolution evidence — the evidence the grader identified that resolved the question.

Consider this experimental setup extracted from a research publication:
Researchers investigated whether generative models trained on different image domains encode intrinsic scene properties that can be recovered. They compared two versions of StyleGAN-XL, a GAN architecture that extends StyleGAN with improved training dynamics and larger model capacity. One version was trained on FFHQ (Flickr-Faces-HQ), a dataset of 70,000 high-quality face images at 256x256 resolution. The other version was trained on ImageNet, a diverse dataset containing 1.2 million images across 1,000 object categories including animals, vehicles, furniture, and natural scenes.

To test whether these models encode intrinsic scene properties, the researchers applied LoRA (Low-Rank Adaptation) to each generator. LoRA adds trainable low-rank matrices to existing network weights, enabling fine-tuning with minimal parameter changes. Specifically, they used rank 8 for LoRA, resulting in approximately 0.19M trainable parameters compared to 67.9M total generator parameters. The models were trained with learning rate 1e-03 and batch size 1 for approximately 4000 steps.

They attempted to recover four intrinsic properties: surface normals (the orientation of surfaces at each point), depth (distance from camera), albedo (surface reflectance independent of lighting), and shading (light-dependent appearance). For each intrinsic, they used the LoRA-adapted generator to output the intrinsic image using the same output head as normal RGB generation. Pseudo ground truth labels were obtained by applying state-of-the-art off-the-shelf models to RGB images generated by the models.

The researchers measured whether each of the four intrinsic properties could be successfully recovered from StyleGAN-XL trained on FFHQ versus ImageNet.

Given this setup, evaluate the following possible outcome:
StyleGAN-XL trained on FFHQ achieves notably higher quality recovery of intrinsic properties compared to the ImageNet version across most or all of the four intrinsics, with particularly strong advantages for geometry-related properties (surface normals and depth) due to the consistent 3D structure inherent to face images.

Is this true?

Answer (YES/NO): NO